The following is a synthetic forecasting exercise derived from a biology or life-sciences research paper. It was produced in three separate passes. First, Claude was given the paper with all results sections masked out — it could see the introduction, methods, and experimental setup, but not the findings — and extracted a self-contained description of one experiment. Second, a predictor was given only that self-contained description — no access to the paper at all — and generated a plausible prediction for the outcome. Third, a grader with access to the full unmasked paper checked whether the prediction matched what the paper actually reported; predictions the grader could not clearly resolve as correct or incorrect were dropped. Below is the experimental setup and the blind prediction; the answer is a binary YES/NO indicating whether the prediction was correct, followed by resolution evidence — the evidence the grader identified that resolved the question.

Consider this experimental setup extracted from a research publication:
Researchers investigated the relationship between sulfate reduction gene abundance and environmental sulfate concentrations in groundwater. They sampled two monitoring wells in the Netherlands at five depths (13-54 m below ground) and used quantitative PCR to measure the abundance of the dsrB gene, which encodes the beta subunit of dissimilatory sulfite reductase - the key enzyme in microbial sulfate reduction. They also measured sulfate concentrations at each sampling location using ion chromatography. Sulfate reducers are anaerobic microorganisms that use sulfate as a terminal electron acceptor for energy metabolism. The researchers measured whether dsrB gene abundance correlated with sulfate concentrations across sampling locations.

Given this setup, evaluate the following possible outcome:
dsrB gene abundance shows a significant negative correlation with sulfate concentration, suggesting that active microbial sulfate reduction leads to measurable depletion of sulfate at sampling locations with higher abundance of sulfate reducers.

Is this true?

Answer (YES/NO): YES